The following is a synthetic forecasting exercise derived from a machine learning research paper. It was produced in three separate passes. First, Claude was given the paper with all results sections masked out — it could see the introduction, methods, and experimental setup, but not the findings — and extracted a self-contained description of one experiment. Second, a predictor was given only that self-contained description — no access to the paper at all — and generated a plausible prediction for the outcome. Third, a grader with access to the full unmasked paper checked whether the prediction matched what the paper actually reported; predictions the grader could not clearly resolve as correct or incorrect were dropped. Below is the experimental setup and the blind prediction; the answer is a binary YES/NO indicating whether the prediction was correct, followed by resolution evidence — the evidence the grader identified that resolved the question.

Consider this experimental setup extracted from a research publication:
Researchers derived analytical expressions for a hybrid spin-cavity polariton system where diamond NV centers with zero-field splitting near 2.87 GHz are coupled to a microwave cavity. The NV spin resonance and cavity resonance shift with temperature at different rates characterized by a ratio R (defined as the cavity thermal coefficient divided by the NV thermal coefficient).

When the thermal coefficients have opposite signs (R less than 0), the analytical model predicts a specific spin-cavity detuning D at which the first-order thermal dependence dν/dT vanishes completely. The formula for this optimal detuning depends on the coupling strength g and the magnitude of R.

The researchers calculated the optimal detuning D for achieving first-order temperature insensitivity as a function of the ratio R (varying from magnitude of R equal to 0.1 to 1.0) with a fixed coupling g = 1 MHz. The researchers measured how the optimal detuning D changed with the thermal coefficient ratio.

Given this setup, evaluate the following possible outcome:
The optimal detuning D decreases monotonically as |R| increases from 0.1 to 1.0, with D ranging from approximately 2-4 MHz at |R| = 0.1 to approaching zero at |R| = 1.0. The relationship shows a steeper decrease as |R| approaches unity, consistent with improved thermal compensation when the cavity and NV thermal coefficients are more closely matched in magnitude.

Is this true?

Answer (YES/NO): NO